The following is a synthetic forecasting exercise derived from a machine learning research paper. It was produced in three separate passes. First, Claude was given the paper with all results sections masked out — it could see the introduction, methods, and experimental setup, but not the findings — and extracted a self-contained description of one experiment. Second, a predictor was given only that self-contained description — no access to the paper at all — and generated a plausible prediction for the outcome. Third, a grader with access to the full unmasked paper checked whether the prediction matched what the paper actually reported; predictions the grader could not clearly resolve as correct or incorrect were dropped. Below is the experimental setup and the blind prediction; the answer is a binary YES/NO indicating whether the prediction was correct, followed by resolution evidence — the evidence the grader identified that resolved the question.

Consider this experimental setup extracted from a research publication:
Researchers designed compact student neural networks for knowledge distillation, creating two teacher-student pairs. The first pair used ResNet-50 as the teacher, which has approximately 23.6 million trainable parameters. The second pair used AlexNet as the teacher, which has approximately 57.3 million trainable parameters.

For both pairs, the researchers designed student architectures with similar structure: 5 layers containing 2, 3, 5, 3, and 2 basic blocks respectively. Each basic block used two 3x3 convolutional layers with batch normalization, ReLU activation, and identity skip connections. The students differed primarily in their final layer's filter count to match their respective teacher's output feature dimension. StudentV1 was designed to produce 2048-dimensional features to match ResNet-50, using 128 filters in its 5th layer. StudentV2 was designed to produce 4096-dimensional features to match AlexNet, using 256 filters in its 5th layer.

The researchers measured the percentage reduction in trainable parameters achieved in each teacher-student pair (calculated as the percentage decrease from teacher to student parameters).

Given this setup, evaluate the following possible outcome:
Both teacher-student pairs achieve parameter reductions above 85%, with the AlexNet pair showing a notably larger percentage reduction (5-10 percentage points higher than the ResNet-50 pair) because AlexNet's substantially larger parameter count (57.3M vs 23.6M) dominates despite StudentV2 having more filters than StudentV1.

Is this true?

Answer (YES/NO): YES